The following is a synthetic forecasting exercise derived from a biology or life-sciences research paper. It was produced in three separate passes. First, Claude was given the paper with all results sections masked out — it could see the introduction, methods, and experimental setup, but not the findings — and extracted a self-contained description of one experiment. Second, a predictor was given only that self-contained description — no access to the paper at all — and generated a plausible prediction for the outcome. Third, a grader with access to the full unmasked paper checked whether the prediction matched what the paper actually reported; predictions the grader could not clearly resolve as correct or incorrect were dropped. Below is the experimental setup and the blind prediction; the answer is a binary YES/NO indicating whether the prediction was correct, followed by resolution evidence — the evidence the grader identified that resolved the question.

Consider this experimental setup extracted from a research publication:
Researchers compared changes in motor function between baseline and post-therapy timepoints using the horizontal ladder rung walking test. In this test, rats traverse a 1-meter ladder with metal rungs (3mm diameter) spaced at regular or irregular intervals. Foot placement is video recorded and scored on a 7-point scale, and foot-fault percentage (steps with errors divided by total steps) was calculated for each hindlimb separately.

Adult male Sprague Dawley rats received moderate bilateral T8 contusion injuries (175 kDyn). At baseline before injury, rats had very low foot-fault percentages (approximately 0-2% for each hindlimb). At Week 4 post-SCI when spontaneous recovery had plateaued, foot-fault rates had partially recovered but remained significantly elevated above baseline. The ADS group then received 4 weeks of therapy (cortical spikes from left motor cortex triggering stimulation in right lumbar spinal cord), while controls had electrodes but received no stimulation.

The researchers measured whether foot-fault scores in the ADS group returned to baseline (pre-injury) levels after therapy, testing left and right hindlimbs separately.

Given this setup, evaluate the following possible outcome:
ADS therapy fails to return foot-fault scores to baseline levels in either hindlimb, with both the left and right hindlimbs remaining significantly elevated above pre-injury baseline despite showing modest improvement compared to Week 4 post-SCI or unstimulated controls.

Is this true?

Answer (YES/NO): NO